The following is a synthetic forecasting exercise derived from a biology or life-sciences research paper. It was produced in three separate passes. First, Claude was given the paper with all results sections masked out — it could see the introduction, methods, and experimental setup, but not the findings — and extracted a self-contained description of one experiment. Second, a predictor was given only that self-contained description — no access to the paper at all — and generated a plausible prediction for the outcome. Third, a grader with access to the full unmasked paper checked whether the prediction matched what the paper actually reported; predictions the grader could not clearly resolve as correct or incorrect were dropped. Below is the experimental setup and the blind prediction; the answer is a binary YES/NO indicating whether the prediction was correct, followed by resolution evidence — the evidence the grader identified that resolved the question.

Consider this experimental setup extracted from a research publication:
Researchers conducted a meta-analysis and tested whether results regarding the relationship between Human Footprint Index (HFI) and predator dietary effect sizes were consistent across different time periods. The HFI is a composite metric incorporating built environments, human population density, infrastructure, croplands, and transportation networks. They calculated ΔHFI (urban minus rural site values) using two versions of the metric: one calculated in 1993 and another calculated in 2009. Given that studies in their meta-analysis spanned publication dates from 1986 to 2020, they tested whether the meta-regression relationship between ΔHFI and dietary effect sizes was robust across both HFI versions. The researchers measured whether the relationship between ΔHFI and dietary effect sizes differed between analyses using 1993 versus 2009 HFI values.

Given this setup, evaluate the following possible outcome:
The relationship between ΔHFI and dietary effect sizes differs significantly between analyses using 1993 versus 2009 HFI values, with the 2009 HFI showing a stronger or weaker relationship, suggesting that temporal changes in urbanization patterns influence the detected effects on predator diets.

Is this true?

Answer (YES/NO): NO